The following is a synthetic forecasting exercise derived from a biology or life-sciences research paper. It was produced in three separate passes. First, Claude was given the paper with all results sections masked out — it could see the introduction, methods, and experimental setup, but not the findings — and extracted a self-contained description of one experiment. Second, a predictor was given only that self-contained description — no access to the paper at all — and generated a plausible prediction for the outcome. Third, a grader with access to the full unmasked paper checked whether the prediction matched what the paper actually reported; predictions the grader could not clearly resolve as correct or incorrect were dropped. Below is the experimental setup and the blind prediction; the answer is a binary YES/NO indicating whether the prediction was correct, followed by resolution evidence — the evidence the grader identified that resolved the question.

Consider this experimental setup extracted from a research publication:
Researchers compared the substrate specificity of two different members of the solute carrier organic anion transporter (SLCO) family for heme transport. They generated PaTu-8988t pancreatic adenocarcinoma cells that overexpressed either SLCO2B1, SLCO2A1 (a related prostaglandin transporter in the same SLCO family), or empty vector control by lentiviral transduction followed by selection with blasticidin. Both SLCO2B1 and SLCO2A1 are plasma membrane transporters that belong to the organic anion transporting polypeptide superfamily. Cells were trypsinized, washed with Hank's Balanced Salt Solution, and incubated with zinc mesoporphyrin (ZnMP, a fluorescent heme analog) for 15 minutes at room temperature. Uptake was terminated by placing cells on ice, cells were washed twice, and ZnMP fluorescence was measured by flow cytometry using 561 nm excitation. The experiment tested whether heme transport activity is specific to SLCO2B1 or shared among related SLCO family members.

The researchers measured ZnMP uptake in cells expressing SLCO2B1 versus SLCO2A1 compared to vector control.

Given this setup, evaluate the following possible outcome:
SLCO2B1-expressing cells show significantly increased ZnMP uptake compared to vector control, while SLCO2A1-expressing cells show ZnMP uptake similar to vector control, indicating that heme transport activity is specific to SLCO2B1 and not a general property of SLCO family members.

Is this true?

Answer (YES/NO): YES